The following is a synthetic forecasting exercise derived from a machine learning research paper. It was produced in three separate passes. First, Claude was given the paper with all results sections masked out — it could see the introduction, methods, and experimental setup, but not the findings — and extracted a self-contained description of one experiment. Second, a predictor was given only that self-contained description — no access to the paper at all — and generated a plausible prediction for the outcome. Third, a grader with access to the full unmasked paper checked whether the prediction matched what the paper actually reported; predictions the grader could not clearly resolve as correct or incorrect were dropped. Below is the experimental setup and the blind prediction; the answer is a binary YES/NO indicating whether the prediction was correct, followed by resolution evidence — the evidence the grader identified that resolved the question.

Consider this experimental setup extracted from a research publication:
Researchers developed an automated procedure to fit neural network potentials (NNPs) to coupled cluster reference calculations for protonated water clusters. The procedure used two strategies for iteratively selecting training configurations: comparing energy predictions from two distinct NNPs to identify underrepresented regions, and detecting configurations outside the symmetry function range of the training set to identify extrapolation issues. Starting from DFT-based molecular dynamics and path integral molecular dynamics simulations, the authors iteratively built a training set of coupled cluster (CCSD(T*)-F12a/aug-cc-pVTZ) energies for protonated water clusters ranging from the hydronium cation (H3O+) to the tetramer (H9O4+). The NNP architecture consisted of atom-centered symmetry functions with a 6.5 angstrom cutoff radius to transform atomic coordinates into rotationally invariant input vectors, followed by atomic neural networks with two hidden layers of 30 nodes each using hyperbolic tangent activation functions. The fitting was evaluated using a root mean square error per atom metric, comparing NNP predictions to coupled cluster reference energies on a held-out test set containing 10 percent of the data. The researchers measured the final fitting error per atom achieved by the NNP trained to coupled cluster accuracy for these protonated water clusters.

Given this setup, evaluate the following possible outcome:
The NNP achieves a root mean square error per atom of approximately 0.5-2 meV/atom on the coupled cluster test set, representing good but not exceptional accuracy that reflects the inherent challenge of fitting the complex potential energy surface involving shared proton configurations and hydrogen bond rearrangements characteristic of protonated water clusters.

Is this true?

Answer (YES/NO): YES